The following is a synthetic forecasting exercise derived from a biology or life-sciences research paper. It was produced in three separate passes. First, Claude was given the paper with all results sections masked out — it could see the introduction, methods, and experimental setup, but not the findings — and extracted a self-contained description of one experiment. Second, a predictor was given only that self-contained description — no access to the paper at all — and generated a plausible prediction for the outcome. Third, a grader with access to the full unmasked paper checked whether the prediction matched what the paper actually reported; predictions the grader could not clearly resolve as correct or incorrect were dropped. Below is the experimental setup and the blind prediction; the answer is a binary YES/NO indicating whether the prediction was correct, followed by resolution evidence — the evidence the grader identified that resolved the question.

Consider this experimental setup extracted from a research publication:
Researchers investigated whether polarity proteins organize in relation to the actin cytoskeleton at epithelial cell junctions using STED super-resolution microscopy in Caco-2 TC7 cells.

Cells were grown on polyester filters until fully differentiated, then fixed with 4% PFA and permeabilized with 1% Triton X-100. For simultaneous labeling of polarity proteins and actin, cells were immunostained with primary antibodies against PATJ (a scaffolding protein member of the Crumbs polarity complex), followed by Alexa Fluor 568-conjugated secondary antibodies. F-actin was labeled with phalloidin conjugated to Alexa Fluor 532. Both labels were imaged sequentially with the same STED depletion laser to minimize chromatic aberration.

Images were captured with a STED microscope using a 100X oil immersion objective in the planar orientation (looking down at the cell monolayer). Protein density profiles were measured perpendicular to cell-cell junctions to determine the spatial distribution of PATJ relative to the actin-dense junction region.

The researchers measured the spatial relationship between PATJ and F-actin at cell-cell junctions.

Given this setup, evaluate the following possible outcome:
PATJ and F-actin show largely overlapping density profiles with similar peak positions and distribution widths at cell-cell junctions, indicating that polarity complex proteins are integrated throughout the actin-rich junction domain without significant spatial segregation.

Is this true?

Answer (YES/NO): NO